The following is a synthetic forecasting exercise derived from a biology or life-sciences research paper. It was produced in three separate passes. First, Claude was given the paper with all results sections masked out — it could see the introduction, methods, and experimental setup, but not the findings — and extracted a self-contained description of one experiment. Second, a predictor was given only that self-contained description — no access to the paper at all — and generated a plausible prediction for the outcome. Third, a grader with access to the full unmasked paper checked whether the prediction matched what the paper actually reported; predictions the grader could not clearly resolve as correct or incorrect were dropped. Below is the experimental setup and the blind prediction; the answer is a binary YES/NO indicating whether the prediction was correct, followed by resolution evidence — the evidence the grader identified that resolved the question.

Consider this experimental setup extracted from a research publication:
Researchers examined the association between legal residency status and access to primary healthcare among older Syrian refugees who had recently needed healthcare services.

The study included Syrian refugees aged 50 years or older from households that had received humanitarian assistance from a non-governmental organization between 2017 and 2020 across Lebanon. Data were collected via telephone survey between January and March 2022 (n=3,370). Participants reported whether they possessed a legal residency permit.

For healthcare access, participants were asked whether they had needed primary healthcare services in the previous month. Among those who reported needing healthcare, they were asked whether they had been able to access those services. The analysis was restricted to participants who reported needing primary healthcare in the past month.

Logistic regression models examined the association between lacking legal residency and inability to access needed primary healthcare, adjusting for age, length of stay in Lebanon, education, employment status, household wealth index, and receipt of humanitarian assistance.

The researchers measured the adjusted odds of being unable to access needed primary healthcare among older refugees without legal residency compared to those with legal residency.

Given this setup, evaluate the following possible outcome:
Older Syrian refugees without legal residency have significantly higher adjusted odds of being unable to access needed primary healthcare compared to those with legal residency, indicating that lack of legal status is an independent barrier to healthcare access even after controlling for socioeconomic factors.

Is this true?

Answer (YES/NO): NO